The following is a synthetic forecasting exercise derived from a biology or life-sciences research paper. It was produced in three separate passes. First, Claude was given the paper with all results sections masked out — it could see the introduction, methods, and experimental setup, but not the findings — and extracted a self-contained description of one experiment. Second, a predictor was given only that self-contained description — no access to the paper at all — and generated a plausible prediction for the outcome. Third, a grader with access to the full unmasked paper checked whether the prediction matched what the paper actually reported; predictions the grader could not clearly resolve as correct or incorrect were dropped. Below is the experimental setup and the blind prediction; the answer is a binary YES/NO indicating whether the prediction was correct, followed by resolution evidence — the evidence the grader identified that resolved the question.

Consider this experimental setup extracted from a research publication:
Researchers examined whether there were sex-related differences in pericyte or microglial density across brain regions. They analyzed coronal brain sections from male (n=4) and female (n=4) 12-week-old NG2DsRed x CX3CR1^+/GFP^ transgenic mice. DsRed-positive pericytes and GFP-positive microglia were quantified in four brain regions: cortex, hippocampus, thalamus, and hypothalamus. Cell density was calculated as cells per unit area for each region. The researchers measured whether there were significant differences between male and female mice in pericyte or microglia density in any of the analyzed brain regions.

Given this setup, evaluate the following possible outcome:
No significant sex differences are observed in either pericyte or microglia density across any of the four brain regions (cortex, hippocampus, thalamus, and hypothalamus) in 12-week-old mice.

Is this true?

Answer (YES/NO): YES